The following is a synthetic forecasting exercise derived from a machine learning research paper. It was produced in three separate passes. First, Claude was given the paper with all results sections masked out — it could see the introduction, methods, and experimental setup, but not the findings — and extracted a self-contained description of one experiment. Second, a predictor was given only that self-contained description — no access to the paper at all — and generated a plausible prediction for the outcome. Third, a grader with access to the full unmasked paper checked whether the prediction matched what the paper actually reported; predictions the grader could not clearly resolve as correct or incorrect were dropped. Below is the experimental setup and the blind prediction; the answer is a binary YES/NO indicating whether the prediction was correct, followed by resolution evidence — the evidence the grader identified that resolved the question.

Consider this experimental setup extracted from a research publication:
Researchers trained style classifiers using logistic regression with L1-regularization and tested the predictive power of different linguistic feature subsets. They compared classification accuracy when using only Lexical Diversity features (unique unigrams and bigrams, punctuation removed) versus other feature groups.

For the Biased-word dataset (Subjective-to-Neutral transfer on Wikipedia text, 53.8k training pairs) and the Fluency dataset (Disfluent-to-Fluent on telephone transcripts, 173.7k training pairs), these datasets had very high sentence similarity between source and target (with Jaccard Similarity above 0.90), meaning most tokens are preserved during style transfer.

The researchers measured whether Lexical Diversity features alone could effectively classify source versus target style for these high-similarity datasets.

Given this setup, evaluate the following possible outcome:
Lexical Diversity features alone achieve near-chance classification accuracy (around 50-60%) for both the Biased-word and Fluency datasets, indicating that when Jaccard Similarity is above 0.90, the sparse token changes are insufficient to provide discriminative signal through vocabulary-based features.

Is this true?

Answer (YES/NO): YES